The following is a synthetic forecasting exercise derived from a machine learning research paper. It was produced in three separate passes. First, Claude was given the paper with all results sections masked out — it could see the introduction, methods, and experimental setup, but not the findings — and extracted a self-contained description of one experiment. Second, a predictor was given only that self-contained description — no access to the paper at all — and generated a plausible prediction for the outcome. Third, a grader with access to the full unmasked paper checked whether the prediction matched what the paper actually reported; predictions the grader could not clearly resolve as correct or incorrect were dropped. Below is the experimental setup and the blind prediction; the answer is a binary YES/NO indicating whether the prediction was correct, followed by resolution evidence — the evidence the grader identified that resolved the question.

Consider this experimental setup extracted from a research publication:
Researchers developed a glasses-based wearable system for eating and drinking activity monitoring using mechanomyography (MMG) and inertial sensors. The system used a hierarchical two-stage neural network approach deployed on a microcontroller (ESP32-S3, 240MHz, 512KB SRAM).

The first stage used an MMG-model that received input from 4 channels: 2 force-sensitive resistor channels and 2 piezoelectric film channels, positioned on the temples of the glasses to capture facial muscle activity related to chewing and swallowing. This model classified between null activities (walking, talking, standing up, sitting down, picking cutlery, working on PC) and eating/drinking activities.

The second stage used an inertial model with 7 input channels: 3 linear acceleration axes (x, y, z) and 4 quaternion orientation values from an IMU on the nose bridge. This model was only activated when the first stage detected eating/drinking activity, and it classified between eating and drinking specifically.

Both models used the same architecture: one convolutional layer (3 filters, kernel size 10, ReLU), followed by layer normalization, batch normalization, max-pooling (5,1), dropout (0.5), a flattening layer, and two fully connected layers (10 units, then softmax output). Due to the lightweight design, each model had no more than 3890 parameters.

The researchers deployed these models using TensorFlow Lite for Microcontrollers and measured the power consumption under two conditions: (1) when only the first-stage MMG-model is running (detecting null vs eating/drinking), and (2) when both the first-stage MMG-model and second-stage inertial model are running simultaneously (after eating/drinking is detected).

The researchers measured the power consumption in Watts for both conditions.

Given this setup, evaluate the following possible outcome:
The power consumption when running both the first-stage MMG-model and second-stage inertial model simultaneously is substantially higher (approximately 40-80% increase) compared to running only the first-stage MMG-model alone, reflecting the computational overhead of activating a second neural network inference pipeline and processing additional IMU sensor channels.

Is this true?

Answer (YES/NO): NO